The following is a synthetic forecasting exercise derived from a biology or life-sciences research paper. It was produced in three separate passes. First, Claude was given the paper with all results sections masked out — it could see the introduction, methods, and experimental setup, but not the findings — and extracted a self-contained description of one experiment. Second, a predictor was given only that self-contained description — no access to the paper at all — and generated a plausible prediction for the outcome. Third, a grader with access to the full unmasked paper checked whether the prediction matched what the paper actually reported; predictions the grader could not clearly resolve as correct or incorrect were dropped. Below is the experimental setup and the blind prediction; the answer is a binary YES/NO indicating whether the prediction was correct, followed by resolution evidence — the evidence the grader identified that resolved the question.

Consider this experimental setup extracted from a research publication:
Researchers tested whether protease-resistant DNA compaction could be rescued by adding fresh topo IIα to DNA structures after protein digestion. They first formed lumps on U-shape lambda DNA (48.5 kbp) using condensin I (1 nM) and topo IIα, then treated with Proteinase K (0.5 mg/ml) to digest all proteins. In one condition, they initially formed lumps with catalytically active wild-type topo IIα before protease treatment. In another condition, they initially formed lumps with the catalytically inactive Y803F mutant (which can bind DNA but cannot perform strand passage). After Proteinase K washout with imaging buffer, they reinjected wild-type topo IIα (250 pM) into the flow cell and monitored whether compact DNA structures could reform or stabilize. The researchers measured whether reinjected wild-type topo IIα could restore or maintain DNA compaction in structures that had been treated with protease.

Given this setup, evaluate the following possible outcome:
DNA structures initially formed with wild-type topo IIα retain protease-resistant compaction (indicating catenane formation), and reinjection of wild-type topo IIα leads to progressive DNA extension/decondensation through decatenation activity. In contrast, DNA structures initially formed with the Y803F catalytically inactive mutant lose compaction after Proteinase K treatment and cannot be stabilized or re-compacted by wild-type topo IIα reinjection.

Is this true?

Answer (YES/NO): NO